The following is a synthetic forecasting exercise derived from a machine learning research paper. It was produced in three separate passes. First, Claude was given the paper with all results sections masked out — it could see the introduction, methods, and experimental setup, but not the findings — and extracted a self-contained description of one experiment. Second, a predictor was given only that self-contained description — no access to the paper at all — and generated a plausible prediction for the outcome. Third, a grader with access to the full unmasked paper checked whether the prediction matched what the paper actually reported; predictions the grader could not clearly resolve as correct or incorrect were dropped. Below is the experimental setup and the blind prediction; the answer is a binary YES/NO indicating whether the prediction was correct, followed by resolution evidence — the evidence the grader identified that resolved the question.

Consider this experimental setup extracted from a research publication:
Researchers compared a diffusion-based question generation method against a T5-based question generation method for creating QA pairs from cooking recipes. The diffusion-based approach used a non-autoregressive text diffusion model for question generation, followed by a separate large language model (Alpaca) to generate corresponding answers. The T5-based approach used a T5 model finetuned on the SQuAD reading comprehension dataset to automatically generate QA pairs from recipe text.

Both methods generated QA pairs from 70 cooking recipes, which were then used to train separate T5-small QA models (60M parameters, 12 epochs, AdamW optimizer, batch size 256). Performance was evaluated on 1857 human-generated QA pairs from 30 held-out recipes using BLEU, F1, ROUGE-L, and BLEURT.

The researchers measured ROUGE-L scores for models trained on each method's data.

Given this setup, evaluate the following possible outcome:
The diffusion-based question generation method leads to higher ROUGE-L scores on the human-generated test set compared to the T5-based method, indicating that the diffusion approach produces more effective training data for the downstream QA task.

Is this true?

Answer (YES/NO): NO